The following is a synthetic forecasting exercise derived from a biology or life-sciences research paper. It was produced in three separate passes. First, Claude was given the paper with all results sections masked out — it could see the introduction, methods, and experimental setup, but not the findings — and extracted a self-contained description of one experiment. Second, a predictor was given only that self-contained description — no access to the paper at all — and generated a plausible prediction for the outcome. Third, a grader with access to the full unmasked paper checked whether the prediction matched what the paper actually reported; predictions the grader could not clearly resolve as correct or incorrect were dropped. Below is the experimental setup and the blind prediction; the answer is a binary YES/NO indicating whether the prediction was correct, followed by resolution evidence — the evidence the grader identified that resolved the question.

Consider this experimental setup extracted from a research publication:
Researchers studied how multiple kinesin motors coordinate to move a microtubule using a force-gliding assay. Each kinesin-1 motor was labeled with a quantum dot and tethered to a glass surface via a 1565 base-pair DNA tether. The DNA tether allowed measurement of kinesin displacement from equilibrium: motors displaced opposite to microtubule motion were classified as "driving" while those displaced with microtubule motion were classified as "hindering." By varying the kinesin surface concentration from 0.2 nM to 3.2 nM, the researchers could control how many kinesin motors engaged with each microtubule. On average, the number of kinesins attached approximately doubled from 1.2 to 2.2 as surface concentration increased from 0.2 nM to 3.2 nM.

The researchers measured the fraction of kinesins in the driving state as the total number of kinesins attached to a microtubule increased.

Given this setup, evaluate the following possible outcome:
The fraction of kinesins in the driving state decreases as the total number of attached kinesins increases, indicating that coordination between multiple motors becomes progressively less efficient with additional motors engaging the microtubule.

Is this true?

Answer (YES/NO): NO